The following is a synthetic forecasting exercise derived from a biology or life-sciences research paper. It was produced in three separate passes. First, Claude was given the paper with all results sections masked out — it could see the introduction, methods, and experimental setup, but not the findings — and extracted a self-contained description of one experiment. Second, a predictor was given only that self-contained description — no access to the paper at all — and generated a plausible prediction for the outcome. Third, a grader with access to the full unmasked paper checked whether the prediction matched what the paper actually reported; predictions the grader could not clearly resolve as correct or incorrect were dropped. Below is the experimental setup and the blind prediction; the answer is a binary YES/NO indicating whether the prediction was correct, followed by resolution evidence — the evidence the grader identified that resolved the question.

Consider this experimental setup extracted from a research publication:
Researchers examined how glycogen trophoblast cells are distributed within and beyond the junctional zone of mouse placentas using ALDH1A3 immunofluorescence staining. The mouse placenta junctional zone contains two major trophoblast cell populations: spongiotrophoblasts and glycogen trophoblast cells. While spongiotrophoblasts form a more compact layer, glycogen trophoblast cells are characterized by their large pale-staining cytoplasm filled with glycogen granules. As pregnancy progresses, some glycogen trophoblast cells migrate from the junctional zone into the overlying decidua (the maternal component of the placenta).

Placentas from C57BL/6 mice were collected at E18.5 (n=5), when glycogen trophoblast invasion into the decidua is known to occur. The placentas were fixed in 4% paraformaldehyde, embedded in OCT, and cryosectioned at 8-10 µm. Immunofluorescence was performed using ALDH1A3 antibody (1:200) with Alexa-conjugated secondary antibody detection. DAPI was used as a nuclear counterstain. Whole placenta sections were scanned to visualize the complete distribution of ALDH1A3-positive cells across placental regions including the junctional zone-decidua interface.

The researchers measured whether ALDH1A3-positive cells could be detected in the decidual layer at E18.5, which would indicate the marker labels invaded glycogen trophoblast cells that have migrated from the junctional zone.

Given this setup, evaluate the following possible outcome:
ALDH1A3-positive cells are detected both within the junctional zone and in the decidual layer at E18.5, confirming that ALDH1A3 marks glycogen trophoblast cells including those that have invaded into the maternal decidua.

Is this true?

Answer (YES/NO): YES